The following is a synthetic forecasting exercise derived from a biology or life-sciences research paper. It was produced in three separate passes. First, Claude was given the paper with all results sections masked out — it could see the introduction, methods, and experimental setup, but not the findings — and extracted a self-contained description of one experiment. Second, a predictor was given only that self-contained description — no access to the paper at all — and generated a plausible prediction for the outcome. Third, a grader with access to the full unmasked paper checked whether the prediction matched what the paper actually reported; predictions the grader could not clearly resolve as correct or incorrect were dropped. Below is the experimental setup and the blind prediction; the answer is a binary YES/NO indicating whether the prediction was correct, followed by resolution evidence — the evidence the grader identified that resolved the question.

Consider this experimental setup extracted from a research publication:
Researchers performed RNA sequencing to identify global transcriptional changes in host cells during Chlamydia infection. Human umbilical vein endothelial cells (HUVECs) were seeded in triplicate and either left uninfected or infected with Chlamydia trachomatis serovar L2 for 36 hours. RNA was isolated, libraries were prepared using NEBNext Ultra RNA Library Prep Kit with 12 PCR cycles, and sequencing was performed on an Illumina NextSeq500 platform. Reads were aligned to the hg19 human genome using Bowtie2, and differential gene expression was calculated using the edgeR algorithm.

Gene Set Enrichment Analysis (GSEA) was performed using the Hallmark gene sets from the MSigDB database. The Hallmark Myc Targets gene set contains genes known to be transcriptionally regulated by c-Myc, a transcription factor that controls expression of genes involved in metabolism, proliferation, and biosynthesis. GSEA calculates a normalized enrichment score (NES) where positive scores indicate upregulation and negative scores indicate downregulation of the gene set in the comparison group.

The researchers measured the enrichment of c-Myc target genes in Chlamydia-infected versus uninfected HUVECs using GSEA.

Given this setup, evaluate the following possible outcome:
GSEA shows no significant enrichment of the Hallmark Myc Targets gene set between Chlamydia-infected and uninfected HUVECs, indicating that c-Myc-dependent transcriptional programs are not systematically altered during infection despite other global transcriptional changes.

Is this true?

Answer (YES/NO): NO